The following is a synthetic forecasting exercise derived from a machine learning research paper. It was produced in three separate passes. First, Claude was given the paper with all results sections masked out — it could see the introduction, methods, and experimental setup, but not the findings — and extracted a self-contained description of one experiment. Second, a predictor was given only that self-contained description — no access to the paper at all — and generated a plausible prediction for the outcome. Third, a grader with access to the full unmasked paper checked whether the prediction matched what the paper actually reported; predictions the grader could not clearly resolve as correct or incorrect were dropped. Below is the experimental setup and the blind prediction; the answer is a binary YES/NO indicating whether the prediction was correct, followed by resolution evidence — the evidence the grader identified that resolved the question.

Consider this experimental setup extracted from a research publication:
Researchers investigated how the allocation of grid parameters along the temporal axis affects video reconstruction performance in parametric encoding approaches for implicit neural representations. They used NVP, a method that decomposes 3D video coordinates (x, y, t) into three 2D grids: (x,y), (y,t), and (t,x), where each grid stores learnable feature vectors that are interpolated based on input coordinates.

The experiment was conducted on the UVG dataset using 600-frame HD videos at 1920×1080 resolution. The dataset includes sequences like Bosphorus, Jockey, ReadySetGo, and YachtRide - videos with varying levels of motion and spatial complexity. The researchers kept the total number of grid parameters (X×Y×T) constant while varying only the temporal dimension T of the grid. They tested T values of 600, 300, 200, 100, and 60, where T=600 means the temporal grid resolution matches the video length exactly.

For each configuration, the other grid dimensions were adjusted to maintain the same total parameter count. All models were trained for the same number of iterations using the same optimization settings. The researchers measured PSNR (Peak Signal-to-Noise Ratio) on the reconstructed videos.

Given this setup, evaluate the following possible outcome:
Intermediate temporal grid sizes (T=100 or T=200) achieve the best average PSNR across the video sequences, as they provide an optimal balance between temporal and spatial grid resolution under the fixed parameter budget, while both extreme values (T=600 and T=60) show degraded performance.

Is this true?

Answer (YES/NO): NO